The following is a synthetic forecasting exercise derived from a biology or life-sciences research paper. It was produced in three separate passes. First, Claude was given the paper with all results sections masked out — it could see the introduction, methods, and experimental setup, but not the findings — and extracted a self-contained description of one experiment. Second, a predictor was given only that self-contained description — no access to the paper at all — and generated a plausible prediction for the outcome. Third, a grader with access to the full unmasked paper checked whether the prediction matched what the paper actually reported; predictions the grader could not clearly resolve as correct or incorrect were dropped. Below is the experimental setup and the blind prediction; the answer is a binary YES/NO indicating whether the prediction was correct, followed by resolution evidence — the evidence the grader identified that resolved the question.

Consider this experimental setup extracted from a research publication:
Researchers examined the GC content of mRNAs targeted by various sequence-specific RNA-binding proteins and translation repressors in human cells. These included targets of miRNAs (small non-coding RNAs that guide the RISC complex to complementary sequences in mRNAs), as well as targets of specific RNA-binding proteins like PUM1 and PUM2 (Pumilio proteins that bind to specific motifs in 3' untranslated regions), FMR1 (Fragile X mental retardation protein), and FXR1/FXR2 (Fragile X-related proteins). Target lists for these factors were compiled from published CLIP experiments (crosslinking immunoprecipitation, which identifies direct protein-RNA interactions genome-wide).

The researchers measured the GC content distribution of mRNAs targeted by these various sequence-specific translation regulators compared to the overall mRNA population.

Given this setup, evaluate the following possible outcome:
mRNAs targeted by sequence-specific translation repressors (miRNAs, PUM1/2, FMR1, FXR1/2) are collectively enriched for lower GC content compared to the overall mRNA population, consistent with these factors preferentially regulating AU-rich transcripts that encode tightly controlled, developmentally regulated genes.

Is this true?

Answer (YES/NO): YES